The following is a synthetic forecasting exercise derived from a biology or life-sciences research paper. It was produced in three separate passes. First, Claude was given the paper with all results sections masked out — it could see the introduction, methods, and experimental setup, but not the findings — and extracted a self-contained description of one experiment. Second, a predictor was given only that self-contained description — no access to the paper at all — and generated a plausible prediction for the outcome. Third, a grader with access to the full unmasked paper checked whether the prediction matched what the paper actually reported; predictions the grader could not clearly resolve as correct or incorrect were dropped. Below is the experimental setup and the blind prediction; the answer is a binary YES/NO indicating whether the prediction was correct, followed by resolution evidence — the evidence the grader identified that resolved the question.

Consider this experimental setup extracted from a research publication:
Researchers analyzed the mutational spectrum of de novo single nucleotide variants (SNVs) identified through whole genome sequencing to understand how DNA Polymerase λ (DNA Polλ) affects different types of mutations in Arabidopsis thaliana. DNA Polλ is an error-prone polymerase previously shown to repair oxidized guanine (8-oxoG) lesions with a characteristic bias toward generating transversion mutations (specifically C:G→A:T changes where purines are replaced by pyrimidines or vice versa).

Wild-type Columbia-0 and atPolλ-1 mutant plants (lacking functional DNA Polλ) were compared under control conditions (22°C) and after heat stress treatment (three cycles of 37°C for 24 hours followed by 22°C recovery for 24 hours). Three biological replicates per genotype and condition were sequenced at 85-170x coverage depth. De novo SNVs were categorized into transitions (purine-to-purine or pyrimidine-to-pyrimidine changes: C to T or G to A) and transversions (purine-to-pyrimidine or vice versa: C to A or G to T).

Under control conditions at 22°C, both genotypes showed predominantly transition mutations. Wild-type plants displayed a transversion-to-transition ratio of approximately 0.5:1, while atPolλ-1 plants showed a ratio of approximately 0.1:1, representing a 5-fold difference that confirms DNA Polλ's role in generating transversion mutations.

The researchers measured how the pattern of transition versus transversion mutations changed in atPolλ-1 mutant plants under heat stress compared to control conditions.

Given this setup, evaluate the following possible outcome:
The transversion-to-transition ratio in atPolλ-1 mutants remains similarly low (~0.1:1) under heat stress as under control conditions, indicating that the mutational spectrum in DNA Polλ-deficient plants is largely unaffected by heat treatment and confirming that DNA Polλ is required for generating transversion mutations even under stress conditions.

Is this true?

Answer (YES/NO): NO